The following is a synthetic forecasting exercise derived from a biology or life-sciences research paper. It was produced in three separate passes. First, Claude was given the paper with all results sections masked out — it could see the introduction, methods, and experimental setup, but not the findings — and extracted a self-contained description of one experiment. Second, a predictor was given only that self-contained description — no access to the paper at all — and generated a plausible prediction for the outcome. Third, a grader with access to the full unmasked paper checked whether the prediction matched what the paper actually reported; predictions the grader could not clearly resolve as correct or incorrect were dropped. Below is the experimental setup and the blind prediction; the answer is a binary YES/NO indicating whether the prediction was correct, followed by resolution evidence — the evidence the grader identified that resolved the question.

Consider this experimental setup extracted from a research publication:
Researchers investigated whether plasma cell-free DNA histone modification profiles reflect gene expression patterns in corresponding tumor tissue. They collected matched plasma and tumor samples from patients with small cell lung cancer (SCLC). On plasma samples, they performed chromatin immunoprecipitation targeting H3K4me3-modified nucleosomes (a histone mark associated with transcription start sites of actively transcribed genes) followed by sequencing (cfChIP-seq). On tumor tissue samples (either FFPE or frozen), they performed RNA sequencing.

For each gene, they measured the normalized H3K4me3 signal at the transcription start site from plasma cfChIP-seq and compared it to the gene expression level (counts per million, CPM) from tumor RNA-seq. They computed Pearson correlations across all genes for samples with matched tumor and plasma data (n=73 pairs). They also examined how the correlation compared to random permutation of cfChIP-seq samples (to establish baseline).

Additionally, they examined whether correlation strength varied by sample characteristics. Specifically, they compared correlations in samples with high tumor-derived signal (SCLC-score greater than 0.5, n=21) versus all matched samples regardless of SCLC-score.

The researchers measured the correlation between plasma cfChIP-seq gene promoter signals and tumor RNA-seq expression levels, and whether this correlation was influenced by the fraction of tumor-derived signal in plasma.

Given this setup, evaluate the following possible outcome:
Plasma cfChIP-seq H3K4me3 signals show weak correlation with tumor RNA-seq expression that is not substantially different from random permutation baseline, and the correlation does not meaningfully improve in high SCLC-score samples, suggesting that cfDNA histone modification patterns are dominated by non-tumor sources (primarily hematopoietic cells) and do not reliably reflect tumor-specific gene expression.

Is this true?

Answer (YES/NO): NO